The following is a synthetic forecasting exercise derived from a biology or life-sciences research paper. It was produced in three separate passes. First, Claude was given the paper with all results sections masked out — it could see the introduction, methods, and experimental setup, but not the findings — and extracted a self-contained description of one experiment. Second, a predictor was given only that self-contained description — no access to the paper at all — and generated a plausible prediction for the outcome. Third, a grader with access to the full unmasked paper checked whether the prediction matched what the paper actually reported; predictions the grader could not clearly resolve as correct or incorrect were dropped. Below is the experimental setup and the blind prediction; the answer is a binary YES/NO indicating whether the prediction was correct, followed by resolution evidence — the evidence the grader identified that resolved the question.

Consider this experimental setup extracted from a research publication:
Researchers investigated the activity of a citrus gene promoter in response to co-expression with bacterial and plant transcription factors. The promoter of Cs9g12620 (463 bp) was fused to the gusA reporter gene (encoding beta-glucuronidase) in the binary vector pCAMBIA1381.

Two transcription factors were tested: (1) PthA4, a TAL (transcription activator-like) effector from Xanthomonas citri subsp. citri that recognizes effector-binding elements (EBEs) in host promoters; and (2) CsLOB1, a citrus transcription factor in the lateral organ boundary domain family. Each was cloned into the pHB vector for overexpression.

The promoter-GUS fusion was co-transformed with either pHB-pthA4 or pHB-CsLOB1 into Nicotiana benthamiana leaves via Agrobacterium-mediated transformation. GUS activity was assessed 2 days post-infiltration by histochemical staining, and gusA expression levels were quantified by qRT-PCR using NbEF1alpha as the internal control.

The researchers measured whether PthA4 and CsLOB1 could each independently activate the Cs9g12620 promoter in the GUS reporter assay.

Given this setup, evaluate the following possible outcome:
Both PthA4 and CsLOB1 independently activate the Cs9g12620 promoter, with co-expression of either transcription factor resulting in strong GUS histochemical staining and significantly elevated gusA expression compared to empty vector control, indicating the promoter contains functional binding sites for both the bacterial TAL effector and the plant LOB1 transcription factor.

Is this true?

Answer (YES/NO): NO